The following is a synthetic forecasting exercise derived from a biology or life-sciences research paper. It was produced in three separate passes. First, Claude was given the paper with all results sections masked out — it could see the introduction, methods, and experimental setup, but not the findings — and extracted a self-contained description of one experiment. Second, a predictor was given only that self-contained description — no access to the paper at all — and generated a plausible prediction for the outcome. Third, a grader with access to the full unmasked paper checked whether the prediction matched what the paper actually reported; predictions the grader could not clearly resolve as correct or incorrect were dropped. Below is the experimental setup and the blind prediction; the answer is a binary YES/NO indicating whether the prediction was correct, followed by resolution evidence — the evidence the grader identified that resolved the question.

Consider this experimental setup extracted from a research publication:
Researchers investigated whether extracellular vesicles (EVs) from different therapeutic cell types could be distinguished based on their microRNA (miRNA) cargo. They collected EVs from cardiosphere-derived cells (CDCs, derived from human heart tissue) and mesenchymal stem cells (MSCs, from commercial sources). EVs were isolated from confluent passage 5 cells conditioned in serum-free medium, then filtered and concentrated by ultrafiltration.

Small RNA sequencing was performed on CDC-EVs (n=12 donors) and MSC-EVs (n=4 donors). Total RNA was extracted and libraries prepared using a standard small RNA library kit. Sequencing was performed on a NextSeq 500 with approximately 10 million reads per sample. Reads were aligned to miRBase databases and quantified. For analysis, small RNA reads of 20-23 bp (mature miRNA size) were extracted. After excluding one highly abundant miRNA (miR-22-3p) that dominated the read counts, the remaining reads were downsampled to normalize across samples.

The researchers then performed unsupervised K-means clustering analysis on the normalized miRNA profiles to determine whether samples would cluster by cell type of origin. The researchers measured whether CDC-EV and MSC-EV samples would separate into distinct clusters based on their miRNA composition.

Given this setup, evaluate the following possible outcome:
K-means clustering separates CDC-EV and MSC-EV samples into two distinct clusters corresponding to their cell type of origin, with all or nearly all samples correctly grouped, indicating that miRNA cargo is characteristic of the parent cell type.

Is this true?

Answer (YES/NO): YES